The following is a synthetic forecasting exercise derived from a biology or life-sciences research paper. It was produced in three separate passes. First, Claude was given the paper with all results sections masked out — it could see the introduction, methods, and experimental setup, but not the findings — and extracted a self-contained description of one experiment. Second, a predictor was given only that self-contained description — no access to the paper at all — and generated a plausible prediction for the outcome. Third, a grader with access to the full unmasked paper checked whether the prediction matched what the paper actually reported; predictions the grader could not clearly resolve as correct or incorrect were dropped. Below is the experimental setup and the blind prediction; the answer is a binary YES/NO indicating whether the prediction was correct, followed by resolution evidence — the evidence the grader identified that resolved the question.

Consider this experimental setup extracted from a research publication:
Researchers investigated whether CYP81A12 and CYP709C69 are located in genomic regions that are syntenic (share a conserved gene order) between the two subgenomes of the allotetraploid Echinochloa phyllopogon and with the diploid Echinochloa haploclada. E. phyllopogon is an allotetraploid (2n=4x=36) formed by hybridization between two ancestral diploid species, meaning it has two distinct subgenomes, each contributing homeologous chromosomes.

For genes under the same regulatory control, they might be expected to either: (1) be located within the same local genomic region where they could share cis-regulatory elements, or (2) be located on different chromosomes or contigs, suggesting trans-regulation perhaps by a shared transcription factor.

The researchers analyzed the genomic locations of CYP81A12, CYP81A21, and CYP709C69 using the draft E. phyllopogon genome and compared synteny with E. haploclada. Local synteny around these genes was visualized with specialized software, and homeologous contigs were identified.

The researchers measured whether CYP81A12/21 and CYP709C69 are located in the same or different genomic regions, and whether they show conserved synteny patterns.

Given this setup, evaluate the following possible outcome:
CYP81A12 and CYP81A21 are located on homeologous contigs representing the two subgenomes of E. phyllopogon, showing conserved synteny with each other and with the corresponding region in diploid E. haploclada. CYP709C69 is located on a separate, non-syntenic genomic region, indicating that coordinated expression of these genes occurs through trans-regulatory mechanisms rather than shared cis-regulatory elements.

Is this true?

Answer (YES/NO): YES